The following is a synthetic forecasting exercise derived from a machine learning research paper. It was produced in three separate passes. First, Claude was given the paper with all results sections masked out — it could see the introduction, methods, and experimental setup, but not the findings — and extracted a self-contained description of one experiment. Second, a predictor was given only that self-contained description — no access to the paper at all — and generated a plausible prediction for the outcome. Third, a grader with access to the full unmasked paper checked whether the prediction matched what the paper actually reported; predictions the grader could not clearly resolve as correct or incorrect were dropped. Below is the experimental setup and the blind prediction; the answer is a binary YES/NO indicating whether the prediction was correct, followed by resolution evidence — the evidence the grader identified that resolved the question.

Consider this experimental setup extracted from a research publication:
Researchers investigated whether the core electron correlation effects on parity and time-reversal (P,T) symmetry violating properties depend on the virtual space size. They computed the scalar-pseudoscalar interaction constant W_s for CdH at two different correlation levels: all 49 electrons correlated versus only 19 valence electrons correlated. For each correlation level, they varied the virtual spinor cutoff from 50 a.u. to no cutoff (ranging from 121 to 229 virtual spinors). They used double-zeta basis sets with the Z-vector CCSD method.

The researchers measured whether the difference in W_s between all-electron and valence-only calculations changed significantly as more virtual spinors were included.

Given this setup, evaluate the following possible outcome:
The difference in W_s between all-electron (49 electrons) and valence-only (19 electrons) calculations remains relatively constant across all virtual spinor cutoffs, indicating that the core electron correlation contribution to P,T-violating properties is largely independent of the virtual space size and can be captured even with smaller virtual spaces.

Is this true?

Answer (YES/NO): NO